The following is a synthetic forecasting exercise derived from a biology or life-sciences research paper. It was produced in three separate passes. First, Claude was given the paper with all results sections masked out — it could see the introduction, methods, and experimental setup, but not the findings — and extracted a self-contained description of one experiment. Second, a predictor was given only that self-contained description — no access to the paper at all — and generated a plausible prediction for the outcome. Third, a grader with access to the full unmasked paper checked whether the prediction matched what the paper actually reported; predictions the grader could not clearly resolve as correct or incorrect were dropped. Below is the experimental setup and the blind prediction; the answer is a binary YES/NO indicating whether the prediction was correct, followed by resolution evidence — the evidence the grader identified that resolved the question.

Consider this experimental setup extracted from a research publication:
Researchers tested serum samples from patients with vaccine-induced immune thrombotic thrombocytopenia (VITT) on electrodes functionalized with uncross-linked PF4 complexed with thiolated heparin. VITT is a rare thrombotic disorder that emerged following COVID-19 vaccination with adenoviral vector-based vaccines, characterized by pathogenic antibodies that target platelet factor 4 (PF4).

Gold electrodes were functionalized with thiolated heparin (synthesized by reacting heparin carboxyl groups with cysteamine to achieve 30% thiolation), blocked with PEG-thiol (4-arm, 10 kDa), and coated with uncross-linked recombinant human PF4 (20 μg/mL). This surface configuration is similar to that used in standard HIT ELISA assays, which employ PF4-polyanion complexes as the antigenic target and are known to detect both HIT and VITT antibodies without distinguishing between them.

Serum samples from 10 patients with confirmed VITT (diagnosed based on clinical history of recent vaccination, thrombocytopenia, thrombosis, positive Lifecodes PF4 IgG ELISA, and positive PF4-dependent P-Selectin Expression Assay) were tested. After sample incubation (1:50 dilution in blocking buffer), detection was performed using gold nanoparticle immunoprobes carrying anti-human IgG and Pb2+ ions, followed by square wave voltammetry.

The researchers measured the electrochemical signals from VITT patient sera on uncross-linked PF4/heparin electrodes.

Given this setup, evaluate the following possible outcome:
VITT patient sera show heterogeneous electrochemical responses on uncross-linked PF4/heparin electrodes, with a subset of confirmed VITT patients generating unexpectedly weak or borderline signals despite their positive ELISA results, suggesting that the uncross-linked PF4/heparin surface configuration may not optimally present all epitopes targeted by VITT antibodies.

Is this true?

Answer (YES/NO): NO